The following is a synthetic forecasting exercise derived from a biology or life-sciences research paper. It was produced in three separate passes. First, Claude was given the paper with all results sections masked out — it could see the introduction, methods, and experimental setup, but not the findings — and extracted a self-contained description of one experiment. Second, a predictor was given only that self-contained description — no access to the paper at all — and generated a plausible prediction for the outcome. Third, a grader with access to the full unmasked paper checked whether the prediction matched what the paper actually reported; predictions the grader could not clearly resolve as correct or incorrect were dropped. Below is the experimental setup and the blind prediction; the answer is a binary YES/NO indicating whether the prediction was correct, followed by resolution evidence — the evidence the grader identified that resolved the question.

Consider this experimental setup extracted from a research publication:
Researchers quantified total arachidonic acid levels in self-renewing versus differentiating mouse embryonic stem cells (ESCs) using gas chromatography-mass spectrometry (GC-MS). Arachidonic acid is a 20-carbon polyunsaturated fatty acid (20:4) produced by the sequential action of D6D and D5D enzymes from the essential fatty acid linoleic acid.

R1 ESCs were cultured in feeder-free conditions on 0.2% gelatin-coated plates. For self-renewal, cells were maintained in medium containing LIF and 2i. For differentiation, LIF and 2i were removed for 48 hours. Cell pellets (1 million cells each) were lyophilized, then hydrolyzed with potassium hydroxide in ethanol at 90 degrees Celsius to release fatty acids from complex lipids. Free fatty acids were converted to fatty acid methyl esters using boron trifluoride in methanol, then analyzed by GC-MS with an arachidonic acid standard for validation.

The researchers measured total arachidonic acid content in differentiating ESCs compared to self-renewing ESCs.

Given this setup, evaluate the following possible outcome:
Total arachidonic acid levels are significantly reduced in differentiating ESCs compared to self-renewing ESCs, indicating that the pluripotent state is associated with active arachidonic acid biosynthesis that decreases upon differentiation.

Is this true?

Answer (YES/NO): NO